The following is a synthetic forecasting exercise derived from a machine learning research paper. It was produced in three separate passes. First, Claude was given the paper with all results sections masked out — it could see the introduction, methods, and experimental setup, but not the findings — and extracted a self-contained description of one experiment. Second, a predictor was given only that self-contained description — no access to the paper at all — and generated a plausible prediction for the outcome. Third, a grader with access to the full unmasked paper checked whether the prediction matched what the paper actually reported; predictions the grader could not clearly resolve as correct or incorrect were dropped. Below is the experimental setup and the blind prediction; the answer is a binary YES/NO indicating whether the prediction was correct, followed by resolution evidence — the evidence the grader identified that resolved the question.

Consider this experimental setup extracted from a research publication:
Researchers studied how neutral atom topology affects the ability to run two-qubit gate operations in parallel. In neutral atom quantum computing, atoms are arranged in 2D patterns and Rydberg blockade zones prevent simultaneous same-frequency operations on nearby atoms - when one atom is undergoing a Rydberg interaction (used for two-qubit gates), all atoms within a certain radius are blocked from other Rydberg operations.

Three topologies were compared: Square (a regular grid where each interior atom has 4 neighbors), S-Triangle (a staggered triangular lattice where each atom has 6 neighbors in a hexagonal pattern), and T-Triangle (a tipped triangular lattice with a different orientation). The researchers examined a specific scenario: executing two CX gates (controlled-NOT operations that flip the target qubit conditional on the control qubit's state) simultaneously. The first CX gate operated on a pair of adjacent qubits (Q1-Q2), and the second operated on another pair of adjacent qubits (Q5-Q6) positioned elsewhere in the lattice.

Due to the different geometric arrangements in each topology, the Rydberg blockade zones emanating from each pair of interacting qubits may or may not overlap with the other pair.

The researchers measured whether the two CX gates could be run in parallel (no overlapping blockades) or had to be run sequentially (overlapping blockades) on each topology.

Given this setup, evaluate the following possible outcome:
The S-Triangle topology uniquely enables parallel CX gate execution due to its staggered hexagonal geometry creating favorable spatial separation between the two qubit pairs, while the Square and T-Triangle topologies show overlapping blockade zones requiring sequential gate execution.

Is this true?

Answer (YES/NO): NO